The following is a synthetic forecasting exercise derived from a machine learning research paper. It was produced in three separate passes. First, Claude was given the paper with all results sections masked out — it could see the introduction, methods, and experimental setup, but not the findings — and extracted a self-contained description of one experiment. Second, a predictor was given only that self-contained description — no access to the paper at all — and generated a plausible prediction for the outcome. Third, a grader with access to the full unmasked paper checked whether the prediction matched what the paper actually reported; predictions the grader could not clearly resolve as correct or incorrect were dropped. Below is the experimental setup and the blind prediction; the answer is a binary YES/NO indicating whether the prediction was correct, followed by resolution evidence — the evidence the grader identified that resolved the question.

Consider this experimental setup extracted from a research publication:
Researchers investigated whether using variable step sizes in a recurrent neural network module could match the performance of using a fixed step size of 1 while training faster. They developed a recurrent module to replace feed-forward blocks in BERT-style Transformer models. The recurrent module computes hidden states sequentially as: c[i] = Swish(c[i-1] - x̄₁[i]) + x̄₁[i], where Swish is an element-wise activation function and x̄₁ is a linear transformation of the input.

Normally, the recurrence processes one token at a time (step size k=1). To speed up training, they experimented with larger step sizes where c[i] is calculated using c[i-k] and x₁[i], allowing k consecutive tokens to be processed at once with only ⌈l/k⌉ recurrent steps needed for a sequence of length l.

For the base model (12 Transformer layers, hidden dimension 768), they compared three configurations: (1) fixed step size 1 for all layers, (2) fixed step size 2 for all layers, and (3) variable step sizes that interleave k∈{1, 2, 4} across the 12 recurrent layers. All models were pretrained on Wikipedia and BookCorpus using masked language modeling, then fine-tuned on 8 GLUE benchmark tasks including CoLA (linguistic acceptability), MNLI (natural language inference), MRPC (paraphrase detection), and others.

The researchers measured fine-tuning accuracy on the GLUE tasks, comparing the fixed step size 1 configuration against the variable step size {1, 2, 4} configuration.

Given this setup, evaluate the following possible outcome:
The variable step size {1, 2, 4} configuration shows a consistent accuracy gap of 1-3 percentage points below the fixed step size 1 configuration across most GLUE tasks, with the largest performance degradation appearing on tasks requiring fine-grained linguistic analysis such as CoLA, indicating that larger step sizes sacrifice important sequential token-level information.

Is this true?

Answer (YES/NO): NO